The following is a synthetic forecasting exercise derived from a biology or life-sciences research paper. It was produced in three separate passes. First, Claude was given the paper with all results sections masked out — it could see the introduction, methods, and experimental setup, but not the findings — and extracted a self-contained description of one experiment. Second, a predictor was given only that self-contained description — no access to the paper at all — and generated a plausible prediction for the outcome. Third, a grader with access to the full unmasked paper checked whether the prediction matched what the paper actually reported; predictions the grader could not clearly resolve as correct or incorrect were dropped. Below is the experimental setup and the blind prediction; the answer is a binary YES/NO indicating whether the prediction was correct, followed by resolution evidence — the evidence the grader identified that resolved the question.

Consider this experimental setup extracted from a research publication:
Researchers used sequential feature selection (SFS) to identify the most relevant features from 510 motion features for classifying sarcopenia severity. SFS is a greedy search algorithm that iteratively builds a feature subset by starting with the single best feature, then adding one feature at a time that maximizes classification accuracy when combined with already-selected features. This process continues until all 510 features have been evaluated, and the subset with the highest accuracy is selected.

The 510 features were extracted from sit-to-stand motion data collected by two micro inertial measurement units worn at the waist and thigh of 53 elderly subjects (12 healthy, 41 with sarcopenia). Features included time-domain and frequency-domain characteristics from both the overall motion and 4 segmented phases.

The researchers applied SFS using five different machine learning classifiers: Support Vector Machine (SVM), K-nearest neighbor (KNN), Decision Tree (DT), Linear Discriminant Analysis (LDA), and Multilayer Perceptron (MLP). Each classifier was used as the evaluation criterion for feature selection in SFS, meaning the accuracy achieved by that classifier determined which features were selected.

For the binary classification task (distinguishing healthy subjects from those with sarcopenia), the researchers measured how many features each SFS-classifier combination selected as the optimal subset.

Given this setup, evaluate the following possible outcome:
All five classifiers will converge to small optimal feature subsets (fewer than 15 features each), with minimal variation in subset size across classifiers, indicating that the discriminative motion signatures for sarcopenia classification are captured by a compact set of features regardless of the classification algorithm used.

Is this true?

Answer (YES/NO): NO